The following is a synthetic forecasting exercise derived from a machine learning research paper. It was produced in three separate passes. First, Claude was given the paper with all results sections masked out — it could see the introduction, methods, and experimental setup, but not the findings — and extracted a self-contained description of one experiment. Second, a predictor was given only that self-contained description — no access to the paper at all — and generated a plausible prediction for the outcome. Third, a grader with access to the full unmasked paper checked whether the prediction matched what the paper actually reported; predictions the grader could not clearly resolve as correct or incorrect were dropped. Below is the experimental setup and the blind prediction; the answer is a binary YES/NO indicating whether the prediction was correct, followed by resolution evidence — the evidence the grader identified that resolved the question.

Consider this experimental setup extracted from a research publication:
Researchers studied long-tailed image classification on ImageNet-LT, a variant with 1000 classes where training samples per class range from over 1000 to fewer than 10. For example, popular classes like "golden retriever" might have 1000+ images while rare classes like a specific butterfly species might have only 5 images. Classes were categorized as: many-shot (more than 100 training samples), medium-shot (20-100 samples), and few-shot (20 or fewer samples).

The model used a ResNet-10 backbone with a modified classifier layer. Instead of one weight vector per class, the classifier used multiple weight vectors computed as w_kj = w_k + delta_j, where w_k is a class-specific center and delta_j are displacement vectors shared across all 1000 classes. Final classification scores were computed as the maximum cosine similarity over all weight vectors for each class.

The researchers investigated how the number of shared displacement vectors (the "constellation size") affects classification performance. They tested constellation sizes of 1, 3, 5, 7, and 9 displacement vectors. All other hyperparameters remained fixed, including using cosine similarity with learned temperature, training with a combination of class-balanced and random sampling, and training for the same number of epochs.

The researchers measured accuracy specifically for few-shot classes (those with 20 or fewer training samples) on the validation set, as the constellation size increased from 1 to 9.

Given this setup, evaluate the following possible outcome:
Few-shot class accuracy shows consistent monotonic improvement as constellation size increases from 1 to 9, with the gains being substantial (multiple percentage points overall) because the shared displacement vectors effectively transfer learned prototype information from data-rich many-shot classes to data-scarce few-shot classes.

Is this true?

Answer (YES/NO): NO